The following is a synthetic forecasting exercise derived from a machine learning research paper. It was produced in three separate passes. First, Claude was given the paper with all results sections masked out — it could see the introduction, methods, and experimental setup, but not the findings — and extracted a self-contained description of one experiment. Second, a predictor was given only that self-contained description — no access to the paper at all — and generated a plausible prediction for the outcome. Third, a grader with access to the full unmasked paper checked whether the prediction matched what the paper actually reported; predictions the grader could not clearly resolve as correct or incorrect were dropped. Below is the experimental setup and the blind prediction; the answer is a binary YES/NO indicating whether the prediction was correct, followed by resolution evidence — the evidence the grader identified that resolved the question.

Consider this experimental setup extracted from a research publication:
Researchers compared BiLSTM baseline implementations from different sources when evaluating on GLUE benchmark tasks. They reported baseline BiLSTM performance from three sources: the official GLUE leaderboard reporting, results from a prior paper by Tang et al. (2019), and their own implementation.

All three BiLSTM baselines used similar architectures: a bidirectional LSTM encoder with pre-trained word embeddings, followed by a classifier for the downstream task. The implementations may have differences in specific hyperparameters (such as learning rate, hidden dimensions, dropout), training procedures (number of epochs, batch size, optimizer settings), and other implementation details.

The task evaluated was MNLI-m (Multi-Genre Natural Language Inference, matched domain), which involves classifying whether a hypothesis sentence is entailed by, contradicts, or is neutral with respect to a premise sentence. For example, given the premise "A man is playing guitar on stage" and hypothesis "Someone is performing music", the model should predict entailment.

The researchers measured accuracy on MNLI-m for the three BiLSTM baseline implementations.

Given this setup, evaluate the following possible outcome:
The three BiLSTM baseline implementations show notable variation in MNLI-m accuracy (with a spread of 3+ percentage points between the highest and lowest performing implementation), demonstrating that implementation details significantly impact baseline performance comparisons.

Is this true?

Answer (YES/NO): NO